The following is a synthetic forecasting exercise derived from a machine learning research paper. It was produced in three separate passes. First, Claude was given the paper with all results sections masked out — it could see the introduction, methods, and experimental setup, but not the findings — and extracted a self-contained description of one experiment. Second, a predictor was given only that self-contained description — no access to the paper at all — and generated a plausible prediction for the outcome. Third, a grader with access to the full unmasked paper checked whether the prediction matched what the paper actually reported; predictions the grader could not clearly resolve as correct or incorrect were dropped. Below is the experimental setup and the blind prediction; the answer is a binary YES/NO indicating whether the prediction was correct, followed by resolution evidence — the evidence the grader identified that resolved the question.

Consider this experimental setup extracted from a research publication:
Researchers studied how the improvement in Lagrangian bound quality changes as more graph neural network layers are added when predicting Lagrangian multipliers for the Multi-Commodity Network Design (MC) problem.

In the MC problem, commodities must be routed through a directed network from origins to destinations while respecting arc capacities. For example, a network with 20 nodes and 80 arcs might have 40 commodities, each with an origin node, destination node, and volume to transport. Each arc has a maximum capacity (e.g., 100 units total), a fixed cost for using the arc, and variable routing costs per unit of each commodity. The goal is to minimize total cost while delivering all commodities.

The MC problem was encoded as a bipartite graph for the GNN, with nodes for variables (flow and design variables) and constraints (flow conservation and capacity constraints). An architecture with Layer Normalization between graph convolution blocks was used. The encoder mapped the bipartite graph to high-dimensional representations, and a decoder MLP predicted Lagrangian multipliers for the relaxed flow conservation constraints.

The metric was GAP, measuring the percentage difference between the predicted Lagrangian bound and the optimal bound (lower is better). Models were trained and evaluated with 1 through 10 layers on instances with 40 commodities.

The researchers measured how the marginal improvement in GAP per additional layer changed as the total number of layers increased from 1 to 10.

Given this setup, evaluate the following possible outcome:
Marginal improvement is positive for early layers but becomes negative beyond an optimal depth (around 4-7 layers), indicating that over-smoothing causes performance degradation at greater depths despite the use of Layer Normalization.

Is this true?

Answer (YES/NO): NO